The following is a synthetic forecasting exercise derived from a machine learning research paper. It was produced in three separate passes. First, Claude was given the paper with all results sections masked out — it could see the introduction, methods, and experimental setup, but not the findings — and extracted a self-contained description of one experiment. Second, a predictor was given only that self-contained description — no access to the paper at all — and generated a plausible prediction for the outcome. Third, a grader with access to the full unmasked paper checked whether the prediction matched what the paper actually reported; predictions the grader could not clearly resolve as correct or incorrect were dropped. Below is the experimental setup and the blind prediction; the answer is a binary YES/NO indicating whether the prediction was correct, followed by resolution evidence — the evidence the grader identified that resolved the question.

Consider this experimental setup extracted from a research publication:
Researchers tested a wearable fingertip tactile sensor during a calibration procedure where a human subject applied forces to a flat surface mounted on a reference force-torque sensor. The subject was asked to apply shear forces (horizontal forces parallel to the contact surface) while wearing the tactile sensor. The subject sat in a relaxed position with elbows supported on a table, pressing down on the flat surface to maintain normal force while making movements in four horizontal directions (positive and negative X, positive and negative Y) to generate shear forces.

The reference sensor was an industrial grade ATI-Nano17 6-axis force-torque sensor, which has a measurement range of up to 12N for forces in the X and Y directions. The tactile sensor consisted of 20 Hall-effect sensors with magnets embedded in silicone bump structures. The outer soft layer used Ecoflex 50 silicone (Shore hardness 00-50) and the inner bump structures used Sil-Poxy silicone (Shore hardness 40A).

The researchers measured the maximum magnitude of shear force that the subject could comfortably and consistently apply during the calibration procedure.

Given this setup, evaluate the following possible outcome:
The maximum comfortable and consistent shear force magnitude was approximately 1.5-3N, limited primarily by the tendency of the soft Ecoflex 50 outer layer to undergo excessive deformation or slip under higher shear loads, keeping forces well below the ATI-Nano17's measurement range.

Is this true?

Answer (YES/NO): NO